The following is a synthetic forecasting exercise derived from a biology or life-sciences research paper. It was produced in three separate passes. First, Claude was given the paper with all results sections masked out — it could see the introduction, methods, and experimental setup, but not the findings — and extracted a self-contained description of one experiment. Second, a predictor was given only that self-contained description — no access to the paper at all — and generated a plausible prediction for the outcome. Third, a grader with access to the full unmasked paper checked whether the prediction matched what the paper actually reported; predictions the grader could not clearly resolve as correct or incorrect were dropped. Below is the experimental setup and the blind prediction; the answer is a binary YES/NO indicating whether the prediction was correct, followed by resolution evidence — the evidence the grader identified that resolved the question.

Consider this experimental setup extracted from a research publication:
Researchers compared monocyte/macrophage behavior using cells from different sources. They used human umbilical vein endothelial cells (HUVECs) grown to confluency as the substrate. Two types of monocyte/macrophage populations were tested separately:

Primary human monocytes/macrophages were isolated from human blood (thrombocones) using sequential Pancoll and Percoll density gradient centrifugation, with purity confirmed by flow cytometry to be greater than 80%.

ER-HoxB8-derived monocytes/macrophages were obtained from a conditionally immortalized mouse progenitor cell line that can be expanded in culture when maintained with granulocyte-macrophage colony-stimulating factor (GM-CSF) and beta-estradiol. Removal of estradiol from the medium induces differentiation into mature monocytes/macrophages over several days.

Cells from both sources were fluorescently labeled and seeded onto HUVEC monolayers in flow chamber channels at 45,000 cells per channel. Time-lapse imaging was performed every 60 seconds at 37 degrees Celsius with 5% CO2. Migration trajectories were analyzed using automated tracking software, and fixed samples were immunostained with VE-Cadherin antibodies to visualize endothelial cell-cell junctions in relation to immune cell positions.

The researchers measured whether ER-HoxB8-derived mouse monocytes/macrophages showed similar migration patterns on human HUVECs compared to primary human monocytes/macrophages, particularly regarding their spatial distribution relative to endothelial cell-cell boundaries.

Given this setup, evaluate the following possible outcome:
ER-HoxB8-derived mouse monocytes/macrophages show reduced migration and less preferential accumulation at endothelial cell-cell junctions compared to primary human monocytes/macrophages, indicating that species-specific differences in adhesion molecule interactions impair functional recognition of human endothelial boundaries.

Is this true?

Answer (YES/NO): NO